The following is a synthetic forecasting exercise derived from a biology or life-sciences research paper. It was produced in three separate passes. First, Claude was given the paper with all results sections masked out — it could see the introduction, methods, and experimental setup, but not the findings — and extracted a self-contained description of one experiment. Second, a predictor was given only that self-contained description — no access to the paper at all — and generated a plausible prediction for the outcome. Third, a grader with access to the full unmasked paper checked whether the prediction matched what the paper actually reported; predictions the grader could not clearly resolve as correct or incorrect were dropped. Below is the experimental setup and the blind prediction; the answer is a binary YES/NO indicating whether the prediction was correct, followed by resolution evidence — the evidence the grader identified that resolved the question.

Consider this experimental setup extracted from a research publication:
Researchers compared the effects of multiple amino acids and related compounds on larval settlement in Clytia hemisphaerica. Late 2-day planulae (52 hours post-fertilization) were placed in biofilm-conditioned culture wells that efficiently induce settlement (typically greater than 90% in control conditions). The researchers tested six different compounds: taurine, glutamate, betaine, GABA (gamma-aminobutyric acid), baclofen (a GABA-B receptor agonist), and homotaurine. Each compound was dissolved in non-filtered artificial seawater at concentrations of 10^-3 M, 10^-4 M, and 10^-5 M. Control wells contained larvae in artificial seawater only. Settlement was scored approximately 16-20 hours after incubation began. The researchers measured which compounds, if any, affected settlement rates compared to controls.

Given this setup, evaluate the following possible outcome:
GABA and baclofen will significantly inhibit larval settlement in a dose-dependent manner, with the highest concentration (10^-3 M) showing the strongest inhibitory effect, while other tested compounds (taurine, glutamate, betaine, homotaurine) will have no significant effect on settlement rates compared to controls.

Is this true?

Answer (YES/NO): NO